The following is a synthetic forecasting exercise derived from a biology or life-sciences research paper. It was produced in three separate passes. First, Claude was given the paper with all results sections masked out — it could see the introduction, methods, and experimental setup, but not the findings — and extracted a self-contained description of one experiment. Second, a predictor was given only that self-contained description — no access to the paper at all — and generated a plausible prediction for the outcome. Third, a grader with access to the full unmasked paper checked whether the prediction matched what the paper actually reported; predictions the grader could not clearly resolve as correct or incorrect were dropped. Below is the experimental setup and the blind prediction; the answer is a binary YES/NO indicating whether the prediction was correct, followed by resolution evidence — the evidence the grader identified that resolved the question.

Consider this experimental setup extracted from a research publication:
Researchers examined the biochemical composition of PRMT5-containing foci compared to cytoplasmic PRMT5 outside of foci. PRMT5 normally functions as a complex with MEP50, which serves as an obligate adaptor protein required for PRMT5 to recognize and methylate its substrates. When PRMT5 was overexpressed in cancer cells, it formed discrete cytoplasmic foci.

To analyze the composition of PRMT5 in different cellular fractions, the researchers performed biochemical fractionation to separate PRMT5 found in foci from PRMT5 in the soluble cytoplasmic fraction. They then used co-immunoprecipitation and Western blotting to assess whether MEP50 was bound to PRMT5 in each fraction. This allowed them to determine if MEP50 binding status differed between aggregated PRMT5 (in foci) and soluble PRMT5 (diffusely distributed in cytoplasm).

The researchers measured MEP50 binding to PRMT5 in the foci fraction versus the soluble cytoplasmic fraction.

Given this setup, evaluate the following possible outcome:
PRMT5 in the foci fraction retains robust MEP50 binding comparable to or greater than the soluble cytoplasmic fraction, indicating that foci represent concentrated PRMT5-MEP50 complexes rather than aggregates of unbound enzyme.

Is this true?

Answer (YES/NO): NO